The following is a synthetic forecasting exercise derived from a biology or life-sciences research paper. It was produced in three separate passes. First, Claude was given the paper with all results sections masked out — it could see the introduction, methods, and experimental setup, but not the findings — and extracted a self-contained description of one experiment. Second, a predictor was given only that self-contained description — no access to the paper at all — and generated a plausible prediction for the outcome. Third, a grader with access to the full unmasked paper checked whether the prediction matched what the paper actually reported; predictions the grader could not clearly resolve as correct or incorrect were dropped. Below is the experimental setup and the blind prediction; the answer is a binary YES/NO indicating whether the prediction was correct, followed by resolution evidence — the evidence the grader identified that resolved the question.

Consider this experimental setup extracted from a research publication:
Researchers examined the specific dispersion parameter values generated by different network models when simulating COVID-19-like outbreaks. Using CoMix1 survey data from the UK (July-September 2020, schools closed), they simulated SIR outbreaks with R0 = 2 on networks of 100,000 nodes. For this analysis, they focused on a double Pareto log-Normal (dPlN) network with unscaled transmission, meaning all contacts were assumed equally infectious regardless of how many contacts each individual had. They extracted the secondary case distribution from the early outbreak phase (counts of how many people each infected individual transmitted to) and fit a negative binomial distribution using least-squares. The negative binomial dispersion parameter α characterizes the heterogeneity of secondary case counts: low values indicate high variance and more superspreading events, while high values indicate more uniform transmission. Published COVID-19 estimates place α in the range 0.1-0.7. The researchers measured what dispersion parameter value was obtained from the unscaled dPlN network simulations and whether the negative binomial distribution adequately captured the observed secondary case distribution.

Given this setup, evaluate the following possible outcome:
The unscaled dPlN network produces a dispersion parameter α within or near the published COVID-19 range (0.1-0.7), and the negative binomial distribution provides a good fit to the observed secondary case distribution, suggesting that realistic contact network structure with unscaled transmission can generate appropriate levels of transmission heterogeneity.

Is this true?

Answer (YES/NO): NO